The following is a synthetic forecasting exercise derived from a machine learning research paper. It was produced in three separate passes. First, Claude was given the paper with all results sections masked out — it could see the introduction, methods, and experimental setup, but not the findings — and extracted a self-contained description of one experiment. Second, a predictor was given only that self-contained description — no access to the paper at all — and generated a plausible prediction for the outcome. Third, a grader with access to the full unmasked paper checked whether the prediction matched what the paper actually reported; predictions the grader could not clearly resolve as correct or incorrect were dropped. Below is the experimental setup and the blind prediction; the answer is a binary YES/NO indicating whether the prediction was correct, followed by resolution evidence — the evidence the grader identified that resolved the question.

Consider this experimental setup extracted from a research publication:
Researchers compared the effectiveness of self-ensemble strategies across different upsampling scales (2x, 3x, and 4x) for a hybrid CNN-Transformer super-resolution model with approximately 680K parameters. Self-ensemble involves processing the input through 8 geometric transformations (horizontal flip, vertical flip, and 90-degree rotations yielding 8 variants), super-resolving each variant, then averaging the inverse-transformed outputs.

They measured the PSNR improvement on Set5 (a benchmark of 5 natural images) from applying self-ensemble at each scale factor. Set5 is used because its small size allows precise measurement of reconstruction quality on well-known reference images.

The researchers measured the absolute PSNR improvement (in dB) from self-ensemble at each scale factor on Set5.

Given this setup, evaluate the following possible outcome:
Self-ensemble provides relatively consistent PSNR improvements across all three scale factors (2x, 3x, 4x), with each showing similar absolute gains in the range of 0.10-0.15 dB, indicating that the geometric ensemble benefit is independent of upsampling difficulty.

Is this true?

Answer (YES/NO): NO